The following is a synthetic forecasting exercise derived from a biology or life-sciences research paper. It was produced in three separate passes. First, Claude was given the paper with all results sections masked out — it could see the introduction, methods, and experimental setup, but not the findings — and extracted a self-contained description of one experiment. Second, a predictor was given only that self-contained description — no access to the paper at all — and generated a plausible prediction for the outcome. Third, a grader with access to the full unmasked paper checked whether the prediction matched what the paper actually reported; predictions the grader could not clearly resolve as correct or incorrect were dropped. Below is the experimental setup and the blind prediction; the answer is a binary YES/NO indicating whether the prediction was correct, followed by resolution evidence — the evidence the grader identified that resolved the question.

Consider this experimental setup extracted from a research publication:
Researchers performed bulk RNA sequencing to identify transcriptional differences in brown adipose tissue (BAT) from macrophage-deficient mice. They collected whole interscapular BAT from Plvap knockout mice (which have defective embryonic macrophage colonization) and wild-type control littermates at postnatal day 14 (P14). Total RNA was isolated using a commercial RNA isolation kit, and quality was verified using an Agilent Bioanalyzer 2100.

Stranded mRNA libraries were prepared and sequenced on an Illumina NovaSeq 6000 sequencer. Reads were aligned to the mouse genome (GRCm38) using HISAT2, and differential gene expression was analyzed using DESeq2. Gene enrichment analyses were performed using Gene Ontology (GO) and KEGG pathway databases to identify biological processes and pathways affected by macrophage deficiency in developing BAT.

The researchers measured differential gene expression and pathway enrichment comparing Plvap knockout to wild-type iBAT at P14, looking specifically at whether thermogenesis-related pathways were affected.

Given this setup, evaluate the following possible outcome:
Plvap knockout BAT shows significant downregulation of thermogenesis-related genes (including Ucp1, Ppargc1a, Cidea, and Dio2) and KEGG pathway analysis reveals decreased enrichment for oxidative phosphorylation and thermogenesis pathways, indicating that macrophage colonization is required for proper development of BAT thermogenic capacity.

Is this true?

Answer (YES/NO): NO